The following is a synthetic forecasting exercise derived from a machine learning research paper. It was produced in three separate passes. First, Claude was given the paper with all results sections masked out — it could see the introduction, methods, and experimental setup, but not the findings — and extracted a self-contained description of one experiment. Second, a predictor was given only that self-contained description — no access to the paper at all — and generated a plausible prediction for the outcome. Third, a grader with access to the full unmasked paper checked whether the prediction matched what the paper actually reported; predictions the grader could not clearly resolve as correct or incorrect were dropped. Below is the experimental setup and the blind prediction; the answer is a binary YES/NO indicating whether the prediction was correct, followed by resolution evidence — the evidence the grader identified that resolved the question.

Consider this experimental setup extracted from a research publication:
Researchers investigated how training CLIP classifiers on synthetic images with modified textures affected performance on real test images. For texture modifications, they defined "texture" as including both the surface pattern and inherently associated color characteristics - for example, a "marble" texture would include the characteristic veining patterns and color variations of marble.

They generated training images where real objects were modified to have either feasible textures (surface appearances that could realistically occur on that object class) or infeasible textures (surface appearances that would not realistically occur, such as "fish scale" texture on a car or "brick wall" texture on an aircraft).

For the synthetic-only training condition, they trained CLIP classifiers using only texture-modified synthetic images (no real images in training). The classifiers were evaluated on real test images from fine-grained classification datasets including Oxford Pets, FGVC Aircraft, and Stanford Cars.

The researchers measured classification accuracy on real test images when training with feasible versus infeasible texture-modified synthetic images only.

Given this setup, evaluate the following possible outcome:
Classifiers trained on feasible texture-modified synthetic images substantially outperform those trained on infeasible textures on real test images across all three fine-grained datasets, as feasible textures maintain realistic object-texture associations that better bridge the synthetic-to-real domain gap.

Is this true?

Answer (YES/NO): NO